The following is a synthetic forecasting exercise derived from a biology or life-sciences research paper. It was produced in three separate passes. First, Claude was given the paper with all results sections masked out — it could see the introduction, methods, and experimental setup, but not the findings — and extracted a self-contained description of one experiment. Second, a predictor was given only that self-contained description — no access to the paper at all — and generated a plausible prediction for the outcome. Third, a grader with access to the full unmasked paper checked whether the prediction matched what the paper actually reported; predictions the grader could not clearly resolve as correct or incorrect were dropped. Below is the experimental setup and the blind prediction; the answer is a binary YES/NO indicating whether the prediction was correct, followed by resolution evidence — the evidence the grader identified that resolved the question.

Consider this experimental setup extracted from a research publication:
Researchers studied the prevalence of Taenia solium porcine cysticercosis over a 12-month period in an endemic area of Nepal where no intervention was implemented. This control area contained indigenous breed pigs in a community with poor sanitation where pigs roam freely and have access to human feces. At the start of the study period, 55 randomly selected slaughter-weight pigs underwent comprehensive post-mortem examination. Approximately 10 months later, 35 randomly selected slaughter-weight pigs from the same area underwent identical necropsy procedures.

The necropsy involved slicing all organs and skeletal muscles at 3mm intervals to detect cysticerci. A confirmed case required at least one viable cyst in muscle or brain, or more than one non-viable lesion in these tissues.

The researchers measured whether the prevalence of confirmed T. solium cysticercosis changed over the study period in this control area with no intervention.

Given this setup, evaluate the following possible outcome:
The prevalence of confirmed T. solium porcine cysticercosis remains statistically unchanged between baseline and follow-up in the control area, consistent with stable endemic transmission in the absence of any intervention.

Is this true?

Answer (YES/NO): YES